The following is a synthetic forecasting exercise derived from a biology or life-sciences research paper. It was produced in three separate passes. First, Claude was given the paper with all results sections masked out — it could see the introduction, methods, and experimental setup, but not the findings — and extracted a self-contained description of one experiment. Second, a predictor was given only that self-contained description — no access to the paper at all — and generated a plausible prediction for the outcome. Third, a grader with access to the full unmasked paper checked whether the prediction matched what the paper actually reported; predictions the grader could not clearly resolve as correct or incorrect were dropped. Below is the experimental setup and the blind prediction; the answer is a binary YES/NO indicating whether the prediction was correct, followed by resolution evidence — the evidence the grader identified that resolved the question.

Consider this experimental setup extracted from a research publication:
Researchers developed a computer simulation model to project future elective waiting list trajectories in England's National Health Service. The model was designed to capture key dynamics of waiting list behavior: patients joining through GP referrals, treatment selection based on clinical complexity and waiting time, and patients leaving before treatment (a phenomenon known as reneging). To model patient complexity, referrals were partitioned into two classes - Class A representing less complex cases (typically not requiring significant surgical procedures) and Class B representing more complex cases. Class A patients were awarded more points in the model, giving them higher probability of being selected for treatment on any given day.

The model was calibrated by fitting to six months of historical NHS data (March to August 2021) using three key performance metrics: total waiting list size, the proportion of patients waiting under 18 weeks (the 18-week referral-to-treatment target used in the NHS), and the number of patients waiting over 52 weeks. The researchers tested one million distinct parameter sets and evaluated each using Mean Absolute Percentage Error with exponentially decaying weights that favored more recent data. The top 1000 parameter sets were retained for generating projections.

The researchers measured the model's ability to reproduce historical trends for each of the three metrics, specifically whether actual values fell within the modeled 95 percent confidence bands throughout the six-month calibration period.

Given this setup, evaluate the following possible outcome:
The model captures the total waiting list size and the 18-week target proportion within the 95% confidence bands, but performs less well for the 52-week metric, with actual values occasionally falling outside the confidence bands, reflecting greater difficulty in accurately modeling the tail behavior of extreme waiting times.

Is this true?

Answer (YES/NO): YES